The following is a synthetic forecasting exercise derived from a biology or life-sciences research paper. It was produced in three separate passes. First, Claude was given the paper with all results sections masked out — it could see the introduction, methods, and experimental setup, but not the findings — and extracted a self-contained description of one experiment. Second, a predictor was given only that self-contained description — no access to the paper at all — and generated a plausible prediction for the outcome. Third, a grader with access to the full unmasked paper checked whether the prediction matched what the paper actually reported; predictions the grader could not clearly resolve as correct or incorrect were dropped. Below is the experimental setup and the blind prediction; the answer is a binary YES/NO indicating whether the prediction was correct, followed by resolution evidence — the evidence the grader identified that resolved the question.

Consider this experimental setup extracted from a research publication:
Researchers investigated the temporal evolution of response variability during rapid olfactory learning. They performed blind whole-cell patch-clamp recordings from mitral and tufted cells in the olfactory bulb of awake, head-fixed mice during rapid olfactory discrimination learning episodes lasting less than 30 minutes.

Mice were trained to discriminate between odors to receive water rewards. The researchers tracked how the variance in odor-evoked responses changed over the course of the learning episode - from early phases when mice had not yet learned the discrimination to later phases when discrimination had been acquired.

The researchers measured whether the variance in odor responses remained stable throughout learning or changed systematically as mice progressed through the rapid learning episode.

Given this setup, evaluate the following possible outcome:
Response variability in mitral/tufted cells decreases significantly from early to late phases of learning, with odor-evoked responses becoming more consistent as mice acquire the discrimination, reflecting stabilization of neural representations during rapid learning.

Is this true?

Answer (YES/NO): NO